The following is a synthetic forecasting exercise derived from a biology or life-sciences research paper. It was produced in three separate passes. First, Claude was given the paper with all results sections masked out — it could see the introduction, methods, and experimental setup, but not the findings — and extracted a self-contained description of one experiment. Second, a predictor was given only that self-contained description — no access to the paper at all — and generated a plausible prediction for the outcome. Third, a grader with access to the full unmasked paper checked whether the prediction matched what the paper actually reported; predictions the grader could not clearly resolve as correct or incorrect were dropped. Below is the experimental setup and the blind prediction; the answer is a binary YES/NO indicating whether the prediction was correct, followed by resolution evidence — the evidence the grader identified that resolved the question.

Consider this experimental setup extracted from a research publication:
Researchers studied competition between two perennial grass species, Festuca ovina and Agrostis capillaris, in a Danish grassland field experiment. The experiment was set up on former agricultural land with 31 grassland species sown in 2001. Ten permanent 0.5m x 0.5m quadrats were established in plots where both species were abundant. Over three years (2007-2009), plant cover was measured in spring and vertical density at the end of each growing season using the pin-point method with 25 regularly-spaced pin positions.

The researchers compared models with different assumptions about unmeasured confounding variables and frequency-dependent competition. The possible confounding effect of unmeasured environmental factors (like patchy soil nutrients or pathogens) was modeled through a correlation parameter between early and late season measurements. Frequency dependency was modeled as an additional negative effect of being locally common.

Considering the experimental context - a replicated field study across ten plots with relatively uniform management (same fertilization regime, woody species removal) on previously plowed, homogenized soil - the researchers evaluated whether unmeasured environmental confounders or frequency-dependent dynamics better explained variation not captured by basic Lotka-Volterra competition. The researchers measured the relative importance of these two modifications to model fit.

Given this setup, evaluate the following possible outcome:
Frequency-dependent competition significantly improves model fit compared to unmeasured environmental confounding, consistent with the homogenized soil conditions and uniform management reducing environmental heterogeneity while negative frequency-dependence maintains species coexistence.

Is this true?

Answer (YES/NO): YES